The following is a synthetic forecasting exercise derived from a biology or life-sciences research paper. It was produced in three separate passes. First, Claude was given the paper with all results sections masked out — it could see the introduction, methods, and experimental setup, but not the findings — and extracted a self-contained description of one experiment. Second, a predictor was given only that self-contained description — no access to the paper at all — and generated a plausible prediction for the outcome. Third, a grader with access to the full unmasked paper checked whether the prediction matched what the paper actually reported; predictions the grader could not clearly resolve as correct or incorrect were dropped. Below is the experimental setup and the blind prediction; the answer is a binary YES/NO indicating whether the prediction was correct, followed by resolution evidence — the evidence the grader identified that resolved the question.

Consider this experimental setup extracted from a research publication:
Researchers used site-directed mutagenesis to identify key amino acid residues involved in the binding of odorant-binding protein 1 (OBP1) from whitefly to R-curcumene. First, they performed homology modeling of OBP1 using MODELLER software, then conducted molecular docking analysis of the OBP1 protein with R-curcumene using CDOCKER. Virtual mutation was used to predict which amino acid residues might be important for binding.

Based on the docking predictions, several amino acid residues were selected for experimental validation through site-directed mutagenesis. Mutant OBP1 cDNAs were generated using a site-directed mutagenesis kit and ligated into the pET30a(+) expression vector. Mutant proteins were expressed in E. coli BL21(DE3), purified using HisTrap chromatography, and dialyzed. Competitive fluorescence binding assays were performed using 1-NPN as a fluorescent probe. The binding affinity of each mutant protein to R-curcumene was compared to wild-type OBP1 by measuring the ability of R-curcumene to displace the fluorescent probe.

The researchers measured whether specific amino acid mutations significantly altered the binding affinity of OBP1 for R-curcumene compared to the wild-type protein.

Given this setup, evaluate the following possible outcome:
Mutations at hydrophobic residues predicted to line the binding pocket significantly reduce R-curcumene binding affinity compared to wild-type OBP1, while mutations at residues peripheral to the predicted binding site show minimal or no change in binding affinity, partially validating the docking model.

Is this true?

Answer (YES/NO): NO